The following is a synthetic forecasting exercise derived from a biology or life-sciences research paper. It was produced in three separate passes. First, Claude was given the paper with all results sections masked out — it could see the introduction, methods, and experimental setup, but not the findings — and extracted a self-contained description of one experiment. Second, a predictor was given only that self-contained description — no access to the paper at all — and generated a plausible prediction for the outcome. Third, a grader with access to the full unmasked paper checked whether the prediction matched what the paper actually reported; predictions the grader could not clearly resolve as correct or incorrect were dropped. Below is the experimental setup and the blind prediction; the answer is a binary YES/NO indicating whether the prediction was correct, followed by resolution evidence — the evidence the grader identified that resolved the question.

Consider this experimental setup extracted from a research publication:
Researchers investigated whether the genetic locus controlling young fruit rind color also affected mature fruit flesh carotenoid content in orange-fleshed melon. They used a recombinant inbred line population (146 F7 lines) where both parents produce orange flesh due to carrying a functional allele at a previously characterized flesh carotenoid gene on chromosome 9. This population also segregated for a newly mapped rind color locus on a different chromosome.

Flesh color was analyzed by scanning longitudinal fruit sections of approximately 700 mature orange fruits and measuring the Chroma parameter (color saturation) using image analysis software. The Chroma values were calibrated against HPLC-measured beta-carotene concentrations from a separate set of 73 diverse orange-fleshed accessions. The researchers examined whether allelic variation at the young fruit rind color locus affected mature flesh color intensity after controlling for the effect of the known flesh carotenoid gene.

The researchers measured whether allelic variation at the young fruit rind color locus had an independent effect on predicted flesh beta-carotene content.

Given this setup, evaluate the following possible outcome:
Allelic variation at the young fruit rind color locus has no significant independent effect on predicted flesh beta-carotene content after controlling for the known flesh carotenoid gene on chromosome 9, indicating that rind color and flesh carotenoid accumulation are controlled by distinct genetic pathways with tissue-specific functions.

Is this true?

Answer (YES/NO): NO